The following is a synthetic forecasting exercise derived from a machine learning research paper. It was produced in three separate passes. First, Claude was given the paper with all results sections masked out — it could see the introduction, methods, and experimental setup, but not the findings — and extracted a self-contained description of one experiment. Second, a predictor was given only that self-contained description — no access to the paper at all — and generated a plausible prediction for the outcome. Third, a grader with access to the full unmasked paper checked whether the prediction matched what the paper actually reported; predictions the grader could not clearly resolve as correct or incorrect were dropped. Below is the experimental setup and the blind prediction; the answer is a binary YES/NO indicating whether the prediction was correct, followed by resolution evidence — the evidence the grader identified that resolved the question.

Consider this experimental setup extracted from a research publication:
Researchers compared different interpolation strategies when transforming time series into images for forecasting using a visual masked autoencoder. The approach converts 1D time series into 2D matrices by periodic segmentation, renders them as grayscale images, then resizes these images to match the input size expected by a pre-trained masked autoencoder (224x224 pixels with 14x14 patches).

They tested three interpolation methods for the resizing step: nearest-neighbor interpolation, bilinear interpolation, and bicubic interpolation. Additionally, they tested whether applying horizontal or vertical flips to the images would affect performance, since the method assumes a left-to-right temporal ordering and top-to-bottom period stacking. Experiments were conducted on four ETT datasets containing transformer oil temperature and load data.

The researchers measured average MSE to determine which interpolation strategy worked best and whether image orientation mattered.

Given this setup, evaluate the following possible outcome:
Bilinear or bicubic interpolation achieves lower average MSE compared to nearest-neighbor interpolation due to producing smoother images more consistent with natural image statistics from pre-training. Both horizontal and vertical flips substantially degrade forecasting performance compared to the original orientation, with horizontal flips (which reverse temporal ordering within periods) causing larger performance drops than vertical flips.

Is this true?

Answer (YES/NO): NO